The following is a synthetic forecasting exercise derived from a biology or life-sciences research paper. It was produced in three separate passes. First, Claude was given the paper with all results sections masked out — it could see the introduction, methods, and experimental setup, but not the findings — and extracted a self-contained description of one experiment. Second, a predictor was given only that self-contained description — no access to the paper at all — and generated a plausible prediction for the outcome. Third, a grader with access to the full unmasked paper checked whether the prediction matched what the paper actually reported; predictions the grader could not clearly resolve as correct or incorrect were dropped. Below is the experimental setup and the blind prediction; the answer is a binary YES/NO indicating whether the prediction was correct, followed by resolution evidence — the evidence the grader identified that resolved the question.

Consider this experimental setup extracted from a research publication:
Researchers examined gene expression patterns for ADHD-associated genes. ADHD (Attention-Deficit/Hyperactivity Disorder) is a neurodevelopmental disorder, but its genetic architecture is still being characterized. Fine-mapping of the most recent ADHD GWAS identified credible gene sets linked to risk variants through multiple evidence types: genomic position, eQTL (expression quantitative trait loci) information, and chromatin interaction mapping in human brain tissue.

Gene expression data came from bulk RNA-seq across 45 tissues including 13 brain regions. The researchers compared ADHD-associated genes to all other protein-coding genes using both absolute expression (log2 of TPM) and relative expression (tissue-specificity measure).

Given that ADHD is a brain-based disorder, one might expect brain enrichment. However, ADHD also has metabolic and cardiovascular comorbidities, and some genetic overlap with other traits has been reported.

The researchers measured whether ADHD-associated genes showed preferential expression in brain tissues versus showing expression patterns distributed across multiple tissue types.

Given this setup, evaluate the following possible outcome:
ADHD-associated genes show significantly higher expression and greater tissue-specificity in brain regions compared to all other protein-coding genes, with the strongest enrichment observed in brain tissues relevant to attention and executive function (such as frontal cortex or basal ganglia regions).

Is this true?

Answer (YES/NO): NO